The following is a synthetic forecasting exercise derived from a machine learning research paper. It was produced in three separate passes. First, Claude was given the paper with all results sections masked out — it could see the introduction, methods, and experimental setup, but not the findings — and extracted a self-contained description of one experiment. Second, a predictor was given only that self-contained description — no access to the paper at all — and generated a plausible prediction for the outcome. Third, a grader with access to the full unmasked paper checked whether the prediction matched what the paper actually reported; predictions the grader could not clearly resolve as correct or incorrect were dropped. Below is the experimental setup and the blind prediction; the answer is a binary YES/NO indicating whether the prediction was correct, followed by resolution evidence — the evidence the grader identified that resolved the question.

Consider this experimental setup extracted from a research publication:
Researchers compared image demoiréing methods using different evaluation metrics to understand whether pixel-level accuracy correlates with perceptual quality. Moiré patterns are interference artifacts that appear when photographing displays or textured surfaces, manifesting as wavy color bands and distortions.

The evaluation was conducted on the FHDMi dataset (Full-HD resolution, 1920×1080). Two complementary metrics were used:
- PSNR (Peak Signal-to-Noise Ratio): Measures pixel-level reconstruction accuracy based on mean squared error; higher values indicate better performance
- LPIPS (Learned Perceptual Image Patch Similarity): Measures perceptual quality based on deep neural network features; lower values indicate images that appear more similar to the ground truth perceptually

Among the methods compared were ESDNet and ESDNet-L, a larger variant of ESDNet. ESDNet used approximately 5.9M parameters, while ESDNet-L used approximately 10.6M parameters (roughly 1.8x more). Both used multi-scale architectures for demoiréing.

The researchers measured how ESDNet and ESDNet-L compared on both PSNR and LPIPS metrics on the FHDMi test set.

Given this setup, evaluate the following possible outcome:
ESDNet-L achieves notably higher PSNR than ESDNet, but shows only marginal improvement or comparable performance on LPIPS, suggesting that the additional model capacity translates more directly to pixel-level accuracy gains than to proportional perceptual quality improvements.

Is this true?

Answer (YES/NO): NO